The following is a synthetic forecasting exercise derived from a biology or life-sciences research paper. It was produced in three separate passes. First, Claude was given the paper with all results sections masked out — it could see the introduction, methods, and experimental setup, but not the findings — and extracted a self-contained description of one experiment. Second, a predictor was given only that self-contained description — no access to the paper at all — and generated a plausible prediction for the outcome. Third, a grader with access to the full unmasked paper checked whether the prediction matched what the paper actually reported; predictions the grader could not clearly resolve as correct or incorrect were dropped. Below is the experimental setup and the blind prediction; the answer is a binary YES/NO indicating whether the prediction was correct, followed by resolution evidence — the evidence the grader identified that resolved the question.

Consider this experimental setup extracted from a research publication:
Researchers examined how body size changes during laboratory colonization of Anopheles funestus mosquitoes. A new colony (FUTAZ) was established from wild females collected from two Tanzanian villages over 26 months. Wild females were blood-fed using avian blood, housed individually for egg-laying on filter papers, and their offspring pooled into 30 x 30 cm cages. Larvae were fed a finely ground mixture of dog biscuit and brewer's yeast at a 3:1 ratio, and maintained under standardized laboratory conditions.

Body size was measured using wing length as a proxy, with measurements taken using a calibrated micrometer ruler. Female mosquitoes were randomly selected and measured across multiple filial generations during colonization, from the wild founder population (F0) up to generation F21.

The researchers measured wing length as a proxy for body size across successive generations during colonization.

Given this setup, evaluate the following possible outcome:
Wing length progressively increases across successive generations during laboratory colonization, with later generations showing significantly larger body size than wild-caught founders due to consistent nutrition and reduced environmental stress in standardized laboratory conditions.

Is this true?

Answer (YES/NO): NO